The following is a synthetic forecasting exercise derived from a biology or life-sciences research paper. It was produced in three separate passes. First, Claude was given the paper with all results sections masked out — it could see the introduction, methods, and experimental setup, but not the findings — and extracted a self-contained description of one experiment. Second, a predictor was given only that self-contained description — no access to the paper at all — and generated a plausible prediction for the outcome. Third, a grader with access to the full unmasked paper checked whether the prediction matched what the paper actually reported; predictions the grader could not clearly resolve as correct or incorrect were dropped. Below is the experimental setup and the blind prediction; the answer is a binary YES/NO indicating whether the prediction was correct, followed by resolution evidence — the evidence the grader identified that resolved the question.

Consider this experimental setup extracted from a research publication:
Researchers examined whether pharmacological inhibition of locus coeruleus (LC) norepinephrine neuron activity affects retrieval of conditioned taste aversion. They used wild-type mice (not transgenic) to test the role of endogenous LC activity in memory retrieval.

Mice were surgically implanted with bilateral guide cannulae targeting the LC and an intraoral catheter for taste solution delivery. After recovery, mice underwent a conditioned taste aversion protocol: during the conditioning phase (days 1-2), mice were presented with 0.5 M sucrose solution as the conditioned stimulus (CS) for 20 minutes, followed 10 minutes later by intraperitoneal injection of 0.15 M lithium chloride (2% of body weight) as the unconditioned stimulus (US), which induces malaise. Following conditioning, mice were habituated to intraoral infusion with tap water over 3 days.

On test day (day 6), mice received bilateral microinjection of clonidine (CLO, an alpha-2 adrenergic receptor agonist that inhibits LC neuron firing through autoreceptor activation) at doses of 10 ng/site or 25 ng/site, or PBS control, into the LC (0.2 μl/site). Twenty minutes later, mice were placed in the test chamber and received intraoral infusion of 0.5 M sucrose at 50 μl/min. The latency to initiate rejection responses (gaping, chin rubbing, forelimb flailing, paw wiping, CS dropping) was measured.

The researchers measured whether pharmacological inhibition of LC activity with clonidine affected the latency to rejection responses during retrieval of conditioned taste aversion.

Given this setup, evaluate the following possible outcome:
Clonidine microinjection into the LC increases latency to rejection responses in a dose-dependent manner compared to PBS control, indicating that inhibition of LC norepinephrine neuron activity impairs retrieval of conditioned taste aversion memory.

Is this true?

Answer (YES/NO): NO